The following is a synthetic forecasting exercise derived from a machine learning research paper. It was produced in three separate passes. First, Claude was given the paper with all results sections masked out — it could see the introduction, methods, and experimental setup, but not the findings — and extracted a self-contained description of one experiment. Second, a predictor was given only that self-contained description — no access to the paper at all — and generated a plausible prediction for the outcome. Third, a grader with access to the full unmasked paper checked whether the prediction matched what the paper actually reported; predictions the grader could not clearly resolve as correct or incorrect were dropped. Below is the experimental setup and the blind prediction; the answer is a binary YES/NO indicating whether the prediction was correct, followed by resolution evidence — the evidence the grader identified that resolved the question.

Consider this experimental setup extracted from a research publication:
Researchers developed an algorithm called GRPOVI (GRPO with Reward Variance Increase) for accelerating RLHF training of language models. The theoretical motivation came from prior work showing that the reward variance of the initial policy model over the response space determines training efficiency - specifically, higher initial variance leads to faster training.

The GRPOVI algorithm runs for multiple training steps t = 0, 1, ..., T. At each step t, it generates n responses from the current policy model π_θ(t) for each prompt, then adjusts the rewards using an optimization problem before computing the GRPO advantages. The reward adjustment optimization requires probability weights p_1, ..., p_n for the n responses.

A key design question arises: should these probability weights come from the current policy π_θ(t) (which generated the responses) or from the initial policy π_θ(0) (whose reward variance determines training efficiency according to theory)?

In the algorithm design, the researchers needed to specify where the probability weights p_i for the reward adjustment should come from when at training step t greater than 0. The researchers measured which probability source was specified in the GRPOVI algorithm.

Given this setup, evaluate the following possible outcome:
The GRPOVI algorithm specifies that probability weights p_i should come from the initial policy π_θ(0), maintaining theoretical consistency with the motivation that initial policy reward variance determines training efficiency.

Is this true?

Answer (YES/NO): YES